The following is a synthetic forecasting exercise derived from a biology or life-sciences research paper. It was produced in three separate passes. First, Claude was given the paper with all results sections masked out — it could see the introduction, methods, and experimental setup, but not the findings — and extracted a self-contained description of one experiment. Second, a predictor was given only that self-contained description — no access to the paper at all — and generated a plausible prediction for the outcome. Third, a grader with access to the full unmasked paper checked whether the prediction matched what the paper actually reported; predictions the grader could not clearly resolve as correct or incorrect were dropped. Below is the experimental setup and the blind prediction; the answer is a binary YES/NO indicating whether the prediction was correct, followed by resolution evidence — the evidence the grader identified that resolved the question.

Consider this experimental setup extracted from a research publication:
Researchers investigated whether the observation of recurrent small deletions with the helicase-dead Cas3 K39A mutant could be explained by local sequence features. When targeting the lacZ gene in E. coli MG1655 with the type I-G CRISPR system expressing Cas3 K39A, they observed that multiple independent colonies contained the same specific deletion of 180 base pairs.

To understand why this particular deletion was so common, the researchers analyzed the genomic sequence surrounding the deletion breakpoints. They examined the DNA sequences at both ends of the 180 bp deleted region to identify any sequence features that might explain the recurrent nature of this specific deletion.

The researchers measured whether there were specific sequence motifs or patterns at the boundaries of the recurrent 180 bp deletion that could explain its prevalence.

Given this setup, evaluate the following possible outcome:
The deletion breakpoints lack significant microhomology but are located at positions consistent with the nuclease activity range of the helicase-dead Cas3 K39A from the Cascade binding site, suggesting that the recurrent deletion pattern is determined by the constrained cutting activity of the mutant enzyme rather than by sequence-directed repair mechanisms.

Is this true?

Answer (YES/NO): NO